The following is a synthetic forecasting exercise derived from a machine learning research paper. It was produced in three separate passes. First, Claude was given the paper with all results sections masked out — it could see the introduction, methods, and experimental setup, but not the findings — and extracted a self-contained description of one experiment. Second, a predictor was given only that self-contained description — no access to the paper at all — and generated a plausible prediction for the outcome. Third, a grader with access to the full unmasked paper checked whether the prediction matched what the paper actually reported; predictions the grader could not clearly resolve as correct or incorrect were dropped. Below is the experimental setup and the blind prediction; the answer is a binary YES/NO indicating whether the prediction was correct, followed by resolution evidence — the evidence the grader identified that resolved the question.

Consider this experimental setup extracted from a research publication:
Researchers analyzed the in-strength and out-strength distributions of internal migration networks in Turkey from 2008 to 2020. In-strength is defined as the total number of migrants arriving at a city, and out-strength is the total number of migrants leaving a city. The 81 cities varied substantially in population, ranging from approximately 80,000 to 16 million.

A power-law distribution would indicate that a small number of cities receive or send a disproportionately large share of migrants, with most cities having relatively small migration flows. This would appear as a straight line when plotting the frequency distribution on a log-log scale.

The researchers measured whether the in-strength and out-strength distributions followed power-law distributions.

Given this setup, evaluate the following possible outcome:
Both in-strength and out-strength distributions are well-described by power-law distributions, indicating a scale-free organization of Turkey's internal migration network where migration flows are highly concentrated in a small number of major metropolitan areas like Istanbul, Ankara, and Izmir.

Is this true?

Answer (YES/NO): YES